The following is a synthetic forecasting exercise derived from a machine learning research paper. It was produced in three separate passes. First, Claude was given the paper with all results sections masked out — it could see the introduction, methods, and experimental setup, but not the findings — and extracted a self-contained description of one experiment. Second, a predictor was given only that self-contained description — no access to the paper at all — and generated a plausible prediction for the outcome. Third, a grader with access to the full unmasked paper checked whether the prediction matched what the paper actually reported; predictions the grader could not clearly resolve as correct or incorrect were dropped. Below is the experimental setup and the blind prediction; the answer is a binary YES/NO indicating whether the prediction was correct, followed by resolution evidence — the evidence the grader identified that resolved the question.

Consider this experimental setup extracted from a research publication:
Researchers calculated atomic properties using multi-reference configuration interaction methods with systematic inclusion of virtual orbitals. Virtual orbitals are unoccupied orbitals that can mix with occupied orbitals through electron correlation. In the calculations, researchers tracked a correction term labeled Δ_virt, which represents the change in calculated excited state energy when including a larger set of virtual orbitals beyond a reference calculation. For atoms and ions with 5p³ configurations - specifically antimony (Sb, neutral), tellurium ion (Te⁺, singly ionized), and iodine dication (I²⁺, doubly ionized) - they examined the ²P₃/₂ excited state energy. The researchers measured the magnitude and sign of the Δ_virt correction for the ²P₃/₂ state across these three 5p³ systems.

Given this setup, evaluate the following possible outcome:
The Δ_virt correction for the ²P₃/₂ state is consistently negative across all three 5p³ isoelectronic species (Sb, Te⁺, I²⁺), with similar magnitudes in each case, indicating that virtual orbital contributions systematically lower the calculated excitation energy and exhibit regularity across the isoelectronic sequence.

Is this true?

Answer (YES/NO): NO